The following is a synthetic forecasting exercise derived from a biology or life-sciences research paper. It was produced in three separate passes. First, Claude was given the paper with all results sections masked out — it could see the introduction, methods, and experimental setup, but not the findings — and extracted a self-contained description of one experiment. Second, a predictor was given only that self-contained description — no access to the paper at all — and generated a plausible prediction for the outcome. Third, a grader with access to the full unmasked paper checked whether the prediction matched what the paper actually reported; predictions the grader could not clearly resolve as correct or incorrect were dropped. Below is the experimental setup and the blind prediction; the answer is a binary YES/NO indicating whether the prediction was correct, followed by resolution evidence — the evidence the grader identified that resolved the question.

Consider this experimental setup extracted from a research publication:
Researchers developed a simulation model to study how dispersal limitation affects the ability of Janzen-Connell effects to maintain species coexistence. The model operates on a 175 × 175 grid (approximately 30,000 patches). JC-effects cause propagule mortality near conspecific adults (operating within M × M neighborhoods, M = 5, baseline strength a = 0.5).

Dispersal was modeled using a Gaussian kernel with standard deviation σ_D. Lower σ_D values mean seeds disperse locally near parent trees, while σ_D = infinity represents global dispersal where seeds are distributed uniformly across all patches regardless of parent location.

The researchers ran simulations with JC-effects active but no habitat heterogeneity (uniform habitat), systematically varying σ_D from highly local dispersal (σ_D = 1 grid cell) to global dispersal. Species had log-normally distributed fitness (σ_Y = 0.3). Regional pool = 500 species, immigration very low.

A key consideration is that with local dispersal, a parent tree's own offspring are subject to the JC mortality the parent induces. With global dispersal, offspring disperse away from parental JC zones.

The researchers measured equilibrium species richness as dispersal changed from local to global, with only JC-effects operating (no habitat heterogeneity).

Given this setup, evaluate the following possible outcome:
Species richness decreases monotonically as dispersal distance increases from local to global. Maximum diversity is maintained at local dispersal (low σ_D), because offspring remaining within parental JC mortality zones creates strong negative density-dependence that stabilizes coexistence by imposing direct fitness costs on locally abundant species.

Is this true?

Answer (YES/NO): NO